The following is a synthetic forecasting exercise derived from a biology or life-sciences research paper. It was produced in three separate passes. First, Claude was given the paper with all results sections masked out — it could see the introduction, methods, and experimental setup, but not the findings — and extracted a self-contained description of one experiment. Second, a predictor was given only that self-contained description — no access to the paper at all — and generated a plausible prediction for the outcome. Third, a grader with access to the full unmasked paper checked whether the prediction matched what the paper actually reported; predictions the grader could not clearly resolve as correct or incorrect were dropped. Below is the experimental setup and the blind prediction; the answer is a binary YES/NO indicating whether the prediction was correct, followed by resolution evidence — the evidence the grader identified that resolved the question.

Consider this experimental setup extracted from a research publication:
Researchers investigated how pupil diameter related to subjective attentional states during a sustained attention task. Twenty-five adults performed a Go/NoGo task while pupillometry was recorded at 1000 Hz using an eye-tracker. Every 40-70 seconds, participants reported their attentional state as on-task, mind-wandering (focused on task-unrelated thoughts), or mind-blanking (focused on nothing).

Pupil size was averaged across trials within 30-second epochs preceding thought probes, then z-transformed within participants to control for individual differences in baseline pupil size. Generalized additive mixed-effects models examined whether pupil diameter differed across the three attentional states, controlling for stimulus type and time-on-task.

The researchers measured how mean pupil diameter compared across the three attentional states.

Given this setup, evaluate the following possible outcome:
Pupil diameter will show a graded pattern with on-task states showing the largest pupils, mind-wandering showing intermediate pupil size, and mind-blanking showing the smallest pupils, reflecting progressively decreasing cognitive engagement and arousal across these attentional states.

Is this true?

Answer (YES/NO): YES